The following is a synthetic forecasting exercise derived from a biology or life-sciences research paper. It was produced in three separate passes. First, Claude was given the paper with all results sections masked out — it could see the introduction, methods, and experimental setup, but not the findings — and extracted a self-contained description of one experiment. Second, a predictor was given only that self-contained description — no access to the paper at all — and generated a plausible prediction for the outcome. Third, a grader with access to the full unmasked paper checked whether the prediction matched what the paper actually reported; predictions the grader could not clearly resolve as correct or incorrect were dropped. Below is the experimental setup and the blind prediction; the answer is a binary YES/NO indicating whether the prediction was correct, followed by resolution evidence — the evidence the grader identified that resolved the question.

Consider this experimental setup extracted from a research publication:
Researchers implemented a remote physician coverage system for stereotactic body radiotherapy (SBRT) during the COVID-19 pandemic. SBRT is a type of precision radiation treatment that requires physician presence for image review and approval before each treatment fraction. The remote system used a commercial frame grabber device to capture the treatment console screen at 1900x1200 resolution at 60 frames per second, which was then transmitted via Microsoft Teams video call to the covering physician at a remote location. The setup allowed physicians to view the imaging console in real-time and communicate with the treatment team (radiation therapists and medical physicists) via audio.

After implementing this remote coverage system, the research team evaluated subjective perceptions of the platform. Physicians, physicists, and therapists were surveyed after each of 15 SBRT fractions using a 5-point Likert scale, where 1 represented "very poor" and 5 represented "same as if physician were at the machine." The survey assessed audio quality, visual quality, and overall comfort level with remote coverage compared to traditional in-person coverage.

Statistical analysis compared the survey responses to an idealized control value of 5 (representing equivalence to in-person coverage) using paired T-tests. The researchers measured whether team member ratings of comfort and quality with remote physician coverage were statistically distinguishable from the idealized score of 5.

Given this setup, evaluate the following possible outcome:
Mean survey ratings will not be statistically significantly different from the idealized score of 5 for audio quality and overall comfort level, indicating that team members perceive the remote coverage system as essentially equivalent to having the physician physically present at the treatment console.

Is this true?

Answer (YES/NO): NO